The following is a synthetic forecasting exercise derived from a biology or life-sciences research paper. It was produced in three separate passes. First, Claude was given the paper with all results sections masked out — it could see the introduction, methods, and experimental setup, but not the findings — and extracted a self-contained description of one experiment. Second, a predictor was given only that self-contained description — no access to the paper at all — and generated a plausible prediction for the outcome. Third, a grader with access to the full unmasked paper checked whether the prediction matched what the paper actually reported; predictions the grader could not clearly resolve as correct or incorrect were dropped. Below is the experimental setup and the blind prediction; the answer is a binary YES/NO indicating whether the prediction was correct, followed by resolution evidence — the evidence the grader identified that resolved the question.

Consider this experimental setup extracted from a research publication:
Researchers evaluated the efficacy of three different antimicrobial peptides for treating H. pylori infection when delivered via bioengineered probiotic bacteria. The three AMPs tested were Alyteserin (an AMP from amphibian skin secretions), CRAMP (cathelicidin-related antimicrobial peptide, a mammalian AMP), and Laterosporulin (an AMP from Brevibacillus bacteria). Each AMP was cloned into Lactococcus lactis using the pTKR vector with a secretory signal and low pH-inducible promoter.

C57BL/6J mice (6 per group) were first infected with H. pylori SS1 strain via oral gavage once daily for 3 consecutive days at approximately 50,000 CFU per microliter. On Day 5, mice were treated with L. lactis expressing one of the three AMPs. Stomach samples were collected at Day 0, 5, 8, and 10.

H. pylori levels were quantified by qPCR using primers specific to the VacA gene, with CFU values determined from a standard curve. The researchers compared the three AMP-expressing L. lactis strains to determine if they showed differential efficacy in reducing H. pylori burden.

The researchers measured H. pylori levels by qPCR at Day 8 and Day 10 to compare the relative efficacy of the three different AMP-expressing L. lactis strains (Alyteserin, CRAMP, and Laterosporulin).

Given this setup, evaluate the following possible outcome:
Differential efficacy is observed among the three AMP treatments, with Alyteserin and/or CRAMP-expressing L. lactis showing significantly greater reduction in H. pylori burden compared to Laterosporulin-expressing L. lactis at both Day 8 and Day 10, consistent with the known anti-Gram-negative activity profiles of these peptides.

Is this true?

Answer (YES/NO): NO